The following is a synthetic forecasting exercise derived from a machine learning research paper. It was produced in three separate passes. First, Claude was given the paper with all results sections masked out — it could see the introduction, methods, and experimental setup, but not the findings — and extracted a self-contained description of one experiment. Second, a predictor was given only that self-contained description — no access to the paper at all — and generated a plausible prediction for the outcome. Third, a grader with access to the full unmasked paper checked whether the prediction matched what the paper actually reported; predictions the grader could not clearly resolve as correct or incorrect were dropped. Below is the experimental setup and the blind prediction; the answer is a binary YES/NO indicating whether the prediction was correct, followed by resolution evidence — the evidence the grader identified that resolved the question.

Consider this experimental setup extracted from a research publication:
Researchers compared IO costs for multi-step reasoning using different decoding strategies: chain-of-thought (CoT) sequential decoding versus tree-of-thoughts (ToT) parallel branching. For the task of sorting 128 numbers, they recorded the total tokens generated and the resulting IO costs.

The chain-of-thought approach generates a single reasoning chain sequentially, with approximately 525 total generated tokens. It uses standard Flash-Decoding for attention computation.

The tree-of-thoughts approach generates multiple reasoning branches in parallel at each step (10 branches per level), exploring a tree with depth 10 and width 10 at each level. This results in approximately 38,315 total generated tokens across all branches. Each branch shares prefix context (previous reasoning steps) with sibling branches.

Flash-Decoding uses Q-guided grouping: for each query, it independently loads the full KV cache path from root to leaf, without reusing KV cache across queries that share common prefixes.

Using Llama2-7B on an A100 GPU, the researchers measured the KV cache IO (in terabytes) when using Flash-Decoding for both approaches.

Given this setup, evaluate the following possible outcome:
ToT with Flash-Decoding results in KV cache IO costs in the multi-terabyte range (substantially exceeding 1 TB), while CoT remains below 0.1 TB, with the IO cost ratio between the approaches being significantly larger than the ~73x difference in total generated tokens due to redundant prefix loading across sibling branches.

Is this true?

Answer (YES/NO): NO